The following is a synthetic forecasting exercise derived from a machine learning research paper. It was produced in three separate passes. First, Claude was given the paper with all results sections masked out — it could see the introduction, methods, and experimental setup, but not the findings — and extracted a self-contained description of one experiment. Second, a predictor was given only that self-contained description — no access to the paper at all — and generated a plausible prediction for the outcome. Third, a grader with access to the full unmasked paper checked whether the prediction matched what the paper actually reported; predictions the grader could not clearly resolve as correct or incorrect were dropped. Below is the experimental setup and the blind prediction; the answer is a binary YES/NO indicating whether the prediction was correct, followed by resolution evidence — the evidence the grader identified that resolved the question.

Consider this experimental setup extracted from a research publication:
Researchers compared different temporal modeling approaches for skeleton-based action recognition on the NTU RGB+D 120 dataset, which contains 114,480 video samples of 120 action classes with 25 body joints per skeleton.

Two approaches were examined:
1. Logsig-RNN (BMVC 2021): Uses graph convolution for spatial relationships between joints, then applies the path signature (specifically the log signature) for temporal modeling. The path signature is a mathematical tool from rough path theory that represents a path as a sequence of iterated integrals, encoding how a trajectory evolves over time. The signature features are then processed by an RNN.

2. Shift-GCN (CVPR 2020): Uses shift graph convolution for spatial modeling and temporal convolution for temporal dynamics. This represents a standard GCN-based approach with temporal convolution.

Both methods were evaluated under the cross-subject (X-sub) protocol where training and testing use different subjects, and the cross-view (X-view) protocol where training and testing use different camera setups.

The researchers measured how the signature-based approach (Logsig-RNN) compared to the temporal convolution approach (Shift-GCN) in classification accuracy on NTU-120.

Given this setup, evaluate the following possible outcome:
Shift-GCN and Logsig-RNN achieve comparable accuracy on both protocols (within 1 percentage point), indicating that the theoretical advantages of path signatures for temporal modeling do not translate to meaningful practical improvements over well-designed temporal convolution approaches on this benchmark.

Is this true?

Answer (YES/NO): NO